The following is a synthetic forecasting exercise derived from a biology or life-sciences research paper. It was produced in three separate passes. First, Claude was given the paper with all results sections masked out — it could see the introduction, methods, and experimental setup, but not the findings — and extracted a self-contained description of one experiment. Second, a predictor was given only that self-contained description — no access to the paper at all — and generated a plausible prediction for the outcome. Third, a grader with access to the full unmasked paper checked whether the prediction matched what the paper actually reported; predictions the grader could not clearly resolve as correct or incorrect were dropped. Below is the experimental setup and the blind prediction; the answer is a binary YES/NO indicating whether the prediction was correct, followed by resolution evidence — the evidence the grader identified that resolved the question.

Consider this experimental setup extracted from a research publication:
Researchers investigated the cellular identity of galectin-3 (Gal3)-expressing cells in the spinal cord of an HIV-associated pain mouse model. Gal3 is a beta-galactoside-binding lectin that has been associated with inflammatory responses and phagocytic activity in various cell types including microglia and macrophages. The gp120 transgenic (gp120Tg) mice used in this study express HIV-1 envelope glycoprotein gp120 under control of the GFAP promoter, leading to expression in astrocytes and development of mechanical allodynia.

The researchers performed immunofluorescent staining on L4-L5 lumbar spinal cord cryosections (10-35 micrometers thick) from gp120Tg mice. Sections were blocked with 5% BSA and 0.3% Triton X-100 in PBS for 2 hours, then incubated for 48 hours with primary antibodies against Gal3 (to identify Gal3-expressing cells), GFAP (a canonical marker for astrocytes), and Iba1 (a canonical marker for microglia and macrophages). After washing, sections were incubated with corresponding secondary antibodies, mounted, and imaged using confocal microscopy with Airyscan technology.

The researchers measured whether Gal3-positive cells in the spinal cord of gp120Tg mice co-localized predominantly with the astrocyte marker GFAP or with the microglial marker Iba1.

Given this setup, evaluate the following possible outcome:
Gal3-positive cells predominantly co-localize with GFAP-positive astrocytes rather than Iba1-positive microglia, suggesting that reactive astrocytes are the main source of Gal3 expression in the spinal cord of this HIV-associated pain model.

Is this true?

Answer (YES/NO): YES